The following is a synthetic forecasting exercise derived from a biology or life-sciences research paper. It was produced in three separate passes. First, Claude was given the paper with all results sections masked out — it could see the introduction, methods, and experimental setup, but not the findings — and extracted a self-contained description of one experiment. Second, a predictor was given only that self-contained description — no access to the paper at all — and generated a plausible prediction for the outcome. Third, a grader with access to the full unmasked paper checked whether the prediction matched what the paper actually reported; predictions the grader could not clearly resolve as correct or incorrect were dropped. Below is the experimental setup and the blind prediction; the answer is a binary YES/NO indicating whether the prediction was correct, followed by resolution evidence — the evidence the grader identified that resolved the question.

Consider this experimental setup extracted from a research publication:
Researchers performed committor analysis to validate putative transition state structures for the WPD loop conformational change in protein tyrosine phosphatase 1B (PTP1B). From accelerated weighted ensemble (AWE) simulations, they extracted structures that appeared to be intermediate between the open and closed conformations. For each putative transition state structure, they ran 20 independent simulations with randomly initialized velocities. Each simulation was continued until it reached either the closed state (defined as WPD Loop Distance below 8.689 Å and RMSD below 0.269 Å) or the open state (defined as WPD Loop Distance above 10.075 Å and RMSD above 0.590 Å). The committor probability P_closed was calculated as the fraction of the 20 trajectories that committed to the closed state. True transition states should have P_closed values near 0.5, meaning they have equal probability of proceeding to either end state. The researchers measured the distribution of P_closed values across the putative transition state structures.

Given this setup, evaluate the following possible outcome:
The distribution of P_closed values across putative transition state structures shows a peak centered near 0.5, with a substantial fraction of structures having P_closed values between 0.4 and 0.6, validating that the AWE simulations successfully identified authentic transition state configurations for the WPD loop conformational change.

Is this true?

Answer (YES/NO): NO